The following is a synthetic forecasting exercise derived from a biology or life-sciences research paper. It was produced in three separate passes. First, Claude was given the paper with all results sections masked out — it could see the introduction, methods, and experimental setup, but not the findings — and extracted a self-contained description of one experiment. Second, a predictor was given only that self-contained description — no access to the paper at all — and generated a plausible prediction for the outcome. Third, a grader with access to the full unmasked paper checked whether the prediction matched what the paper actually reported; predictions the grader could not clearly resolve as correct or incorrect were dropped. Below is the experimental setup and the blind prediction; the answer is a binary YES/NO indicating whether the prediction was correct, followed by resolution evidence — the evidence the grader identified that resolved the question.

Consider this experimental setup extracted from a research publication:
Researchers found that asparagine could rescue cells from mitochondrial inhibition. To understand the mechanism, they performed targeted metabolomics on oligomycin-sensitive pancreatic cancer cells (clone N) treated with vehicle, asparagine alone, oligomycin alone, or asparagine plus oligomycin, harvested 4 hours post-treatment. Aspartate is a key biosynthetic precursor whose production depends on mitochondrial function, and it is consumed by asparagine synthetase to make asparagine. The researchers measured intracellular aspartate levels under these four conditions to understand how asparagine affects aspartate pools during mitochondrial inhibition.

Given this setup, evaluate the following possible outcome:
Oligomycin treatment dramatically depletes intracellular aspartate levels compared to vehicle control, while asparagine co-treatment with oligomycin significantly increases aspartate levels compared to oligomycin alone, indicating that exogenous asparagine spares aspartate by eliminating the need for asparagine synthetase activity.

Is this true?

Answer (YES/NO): YES